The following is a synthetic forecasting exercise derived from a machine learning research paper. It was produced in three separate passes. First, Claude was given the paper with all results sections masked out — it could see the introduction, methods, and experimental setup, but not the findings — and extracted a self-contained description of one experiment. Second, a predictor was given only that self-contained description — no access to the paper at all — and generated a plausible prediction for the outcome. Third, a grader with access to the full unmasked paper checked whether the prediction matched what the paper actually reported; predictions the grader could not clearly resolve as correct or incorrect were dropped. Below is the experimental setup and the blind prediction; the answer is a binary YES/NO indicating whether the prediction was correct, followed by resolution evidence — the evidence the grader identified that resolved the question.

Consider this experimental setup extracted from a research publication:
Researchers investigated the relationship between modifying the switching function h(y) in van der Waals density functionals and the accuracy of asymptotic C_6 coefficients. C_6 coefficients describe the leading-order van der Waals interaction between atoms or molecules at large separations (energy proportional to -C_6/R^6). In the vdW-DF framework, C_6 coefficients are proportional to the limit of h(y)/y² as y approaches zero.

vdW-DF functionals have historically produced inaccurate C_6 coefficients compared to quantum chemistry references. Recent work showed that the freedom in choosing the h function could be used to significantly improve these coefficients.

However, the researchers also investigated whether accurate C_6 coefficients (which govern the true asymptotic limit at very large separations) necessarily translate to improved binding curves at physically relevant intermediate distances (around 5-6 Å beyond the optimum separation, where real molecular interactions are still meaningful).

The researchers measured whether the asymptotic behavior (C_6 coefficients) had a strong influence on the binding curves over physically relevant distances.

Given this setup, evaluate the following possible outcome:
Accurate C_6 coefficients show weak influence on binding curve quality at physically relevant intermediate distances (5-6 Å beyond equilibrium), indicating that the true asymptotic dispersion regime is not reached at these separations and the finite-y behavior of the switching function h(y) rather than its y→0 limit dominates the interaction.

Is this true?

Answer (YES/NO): YES